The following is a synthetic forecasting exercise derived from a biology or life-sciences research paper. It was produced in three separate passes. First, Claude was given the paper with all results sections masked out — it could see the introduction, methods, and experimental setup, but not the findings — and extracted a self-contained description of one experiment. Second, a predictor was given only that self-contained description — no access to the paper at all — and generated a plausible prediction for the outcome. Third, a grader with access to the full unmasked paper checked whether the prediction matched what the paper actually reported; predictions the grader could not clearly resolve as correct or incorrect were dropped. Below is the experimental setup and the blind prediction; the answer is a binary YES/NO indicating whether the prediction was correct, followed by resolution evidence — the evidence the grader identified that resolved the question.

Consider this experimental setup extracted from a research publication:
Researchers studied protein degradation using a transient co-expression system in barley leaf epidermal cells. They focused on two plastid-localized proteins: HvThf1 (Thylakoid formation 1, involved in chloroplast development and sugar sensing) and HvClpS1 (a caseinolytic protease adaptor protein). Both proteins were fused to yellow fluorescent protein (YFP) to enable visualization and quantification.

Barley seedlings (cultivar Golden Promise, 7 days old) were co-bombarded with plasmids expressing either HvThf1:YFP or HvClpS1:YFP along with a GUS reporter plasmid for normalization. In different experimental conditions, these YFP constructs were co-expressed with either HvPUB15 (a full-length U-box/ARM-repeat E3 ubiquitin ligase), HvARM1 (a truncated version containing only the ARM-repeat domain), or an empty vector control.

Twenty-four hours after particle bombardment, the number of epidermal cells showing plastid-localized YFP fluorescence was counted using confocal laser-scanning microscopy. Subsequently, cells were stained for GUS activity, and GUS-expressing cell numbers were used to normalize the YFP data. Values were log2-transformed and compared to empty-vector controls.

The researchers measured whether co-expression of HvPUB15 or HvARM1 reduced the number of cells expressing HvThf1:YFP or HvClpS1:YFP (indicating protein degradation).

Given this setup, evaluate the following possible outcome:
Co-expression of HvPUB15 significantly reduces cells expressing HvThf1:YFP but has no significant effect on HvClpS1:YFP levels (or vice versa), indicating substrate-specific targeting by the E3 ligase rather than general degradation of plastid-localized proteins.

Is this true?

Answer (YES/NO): YES